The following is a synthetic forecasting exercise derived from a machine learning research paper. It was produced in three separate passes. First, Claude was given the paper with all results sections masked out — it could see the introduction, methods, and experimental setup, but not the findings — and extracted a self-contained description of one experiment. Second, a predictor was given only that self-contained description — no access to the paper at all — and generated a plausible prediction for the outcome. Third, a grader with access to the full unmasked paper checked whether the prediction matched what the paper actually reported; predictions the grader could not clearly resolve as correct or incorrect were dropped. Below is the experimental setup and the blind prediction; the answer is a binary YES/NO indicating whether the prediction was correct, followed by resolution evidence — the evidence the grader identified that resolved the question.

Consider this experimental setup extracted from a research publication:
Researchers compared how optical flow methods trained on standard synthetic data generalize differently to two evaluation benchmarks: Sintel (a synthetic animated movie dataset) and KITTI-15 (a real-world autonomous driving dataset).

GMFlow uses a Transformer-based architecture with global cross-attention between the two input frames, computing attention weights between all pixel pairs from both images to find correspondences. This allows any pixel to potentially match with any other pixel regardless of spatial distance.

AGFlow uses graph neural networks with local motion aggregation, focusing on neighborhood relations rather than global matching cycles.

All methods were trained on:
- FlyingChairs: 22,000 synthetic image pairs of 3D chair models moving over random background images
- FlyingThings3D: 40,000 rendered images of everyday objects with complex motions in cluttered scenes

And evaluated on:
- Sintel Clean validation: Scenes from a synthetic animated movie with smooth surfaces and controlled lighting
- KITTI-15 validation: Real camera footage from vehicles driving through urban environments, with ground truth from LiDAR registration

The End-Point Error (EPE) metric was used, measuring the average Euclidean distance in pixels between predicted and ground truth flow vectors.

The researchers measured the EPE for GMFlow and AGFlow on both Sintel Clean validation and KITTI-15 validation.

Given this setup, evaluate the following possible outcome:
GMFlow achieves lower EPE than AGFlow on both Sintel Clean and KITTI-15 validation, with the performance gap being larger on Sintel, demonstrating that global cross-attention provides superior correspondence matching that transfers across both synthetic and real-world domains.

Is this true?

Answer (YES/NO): NO